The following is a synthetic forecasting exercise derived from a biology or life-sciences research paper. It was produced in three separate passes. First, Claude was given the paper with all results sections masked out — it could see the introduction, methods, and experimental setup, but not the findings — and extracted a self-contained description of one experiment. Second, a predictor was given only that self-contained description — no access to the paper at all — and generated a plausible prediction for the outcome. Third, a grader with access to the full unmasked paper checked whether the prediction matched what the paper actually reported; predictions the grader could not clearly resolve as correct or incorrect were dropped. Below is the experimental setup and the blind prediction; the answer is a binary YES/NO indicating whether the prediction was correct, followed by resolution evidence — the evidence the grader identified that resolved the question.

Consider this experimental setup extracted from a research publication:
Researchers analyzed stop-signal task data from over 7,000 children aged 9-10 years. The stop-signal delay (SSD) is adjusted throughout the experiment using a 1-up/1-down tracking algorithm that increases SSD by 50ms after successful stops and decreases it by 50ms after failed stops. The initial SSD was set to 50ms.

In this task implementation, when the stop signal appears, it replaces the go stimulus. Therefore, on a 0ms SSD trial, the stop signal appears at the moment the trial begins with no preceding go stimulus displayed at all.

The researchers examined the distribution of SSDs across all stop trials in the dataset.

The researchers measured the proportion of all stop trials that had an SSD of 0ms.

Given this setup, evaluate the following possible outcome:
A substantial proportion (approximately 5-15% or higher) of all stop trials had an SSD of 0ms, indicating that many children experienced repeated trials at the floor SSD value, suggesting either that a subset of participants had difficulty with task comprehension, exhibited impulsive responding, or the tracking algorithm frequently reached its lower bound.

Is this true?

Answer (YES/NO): YES